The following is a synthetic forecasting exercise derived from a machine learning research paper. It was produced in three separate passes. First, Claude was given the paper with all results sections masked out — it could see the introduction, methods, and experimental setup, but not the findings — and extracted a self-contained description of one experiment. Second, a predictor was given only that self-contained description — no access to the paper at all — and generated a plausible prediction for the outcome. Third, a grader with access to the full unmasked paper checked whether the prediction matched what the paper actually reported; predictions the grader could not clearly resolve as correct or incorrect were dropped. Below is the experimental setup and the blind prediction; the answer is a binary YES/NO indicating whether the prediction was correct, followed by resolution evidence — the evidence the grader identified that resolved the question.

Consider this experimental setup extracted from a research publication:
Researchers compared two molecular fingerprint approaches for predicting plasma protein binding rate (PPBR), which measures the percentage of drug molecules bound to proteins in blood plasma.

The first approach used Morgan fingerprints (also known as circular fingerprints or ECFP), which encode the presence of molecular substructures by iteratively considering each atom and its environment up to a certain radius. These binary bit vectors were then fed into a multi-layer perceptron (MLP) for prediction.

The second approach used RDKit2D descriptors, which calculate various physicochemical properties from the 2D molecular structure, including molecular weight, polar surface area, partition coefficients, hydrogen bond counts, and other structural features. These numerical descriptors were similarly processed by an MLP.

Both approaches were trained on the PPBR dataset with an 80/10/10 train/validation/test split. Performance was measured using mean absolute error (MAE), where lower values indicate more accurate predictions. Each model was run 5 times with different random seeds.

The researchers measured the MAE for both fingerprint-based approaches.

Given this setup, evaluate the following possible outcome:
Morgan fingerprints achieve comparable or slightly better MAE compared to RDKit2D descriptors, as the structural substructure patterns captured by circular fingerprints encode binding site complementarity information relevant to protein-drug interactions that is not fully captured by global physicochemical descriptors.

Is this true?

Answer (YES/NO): NO